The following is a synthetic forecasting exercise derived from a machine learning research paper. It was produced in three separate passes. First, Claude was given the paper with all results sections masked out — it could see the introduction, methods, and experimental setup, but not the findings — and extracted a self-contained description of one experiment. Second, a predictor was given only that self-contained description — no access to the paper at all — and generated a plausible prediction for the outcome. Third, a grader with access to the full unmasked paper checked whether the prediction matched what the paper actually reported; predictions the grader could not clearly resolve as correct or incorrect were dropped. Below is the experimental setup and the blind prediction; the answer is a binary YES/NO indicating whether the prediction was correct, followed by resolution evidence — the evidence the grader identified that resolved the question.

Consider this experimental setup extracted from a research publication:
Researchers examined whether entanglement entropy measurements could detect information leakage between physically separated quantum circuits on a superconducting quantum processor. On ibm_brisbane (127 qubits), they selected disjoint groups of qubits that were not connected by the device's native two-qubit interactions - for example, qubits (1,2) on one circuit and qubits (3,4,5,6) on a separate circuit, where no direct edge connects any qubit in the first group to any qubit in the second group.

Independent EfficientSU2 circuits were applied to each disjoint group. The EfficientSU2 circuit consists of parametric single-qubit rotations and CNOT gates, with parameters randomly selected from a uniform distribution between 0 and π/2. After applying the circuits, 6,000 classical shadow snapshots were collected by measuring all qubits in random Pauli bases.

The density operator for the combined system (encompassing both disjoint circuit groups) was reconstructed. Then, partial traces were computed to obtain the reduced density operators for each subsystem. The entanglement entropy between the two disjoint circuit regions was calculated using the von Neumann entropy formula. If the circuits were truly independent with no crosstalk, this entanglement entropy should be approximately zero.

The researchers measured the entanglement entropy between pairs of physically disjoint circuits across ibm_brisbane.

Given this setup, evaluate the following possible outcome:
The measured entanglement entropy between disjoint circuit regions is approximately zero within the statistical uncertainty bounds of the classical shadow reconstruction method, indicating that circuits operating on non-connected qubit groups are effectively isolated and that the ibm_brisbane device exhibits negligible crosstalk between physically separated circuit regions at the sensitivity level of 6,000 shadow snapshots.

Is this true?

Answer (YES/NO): NO